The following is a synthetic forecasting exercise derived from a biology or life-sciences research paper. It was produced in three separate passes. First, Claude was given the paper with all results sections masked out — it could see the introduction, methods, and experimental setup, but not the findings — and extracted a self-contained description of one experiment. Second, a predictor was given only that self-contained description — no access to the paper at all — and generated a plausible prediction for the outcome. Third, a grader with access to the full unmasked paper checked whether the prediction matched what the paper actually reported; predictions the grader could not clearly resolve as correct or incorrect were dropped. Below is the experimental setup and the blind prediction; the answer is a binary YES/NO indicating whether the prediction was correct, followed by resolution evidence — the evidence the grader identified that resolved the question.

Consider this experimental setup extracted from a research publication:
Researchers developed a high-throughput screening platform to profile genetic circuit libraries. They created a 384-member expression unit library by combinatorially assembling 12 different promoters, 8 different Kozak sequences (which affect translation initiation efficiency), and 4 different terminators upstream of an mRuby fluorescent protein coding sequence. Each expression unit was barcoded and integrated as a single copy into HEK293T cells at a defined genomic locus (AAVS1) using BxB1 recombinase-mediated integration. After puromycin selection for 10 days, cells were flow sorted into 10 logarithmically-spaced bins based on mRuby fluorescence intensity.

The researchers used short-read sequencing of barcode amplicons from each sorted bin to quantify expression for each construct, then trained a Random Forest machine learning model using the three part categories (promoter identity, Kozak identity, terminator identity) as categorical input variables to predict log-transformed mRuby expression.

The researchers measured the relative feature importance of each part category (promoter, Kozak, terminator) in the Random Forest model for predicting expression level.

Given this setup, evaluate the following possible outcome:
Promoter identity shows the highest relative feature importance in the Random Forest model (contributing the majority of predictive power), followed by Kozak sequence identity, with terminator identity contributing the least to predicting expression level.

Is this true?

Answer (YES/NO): YES